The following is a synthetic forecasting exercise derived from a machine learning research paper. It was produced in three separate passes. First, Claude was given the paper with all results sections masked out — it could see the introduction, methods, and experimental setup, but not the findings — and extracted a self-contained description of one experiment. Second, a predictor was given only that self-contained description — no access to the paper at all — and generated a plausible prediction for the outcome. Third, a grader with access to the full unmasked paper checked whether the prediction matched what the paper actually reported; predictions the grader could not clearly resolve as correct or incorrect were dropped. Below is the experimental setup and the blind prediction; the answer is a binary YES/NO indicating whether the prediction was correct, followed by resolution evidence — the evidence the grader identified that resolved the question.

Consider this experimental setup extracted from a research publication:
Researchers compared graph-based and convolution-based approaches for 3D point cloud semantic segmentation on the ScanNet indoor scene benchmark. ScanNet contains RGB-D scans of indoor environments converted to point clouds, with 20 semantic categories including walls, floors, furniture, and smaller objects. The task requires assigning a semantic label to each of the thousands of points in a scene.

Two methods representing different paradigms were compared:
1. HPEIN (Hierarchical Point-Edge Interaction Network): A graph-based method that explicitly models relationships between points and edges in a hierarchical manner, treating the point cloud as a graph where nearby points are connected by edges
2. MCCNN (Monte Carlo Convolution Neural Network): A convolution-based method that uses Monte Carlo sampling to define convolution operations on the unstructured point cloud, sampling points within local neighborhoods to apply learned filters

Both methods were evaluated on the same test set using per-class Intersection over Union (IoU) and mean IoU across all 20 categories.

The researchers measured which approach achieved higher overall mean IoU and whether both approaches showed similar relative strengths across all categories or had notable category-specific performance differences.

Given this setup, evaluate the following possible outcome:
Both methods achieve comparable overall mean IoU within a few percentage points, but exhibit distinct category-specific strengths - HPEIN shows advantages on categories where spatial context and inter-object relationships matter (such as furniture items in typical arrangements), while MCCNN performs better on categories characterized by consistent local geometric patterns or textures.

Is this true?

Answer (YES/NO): NO